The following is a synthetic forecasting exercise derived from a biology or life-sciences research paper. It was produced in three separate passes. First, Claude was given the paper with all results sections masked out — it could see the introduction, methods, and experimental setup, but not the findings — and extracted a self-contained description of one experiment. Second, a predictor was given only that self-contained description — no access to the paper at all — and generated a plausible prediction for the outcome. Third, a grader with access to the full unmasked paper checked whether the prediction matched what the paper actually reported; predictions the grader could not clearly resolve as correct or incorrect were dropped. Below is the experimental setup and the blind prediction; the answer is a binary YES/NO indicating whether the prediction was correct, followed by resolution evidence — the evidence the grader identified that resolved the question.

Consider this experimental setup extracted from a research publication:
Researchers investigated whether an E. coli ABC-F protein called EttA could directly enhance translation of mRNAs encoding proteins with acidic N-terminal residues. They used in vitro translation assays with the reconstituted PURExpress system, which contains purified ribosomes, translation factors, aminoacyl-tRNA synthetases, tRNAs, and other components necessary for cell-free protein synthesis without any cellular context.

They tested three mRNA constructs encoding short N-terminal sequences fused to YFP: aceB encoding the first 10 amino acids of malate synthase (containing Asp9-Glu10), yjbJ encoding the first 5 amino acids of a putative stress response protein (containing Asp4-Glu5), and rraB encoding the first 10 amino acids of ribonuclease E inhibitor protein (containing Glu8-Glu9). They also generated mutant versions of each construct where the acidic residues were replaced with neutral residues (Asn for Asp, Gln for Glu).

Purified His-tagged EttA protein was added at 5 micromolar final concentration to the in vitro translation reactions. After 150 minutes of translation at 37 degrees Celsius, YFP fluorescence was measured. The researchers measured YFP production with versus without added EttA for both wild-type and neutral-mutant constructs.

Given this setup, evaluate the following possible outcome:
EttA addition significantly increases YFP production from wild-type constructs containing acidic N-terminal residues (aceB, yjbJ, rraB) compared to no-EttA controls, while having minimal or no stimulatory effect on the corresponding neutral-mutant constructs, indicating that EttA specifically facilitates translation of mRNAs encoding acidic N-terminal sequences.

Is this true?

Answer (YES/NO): YES